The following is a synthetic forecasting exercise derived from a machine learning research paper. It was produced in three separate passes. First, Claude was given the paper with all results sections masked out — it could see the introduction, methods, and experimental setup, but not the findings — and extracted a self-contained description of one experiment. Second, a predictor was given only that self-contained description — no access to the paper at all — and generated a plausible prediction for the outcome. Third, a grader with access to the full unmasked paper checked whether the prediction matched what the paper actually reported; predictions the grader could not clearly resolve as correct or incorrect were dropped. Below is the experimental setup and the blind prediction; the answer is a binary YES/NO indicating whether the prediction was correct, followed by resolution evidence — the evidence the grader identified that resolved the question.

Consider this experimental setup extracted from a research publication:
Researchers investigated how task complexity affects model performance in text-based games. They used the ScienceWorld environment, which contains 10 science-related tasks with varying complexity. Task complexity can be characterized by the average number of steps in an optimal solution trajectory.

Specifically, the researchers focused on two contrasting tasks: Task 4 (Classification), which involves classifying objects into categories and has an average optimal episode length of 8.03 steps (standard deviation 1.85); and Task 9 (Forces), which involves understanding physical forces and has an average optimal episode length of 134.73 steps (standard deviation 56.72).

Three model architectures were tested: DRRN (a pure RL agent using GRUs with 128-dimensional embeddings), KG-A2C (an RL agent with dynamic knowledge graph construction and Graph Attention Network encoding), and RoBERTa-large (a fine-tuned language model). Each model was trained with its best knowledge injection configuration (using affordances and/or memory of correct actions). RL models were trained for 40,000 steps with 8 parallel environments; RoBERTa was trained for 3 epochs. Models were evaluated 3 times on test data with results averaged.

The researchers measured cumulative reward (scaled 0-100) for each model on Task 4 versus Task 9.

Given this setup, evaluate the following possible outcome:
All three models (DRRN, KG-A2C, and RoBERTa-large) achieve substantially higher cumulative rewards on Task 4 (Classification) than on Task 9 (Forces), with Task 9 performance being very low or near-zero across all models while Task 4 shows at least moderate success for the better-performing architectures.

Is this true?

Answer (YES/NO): YES